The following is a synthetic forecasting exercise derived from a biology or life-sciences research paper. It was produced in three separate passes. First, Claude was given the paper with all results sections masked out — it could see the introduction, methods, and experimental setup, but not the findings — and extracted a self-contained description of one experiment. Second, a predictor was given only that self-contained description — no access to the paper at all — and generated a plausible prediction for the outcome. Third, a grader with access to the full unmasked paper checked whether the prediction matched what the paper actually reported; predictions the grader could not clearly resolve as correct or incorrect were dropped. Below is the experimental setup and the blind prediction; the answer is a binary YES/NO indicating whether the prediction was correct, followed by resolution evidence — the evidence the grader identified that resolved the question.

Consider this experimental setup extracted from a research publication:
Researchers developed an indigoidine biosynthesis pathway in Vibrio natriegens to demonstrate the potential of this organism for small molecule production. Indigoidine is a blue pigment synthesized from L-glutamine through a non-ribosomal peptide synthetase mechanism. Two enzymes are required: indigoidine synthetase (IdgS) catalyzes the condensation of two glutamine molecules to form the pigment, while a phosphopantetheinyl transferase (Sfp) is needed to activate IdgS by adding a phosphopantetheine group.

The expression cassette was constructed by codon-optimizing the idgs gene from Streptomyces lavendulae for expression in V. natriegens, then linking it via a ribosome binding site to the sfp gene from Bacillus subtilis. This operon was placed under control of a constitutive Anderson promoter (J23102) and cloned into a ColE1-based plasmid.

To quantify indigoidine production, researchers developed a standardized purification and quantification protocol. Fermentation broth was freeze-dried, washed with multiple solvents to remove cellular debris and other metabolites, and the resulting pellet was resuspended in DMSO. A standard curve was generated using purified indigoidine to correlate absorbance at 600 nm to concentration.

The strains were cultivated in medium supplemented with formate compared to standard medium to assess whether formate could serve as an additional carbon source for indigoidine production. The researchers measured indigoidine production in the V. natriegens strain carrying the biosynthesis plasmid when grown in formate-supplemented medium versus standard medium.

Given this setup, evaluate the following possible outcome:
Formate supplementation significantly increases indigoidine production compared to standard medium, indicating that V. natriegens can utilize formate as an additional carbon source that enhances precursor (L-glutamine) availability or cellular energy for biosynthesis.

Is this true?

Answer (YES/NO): YES